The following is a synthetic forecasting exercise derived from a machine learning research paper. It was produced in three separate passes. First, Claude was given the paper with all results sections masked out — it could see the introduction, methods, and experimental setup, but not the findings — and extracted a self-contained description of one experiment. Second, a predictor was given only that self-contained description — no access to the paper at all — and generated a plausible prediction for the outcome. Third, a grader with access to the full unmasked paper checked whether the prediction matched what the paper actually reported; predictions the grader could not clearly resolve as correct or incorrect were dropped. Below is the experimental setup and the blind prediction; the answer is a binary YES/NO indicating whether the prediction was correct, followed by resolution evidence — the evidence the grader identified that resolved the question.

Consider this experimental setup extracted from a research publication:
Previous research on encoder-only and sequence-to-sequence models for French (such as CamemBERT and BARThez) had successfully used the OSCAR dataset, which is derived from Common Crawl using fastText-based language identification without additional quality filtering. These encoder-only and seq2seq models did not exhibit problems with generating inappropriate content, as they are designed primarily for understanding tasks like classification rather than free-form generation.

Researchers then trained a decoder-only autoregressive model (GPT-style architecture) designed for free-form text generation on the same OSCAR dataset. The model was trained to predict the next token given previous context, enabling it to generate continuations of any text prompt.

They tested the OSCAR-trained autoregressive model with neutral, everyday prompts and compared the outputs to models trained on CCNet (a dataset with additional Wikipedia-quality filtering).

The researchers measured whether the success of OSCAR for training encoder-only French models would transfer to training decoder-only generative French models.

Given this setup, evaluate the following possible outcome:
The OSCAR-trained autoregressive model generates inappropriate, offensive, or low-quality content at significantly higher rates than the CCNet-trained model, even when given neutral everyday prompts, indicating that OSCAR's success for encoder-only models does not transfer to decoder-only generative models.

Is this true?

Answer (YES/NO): YES